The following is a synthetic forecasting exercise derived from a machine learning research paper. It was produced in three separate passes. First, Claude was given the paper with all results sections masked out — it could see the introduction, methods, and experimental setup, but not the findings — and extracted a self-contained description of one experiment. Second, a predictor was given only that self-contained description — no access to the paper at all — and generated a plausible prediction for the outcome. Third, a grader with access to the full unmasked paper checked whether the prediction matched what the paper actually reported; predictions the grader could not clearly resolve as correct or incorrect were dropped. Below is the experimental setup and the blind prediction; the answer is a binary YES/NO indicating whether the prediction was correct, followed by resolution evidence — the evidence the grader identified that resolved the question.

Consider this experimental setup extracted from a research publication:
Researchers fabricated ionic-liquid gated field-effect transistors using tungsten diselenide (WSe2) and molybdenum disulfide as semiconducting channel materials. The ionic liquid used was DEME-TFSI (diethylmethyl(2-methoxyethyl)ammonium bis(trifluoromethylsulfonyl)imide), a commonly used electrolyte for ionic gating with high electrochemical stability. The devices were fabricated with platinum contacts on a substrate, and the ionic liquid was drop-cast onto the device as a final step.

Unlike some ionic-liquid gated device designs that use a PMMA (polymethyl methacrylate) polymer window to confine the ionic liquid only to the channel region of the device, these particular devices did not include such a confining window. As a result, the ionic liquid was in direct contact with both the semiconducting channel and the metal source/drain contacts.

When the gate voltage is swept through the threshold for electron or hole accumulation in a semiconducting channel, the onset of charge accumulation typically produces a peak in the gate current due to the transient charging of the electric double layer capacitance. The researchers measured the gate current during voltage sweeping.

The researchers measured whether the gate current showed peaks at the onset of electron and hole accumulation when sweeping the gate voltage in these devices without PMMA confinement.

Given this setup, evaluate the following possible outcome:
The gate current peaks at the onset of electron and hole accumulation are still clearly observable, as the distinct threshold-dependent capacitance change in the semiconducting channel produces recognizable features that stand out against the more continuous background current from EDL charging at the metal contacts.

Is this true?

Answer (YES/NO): NO